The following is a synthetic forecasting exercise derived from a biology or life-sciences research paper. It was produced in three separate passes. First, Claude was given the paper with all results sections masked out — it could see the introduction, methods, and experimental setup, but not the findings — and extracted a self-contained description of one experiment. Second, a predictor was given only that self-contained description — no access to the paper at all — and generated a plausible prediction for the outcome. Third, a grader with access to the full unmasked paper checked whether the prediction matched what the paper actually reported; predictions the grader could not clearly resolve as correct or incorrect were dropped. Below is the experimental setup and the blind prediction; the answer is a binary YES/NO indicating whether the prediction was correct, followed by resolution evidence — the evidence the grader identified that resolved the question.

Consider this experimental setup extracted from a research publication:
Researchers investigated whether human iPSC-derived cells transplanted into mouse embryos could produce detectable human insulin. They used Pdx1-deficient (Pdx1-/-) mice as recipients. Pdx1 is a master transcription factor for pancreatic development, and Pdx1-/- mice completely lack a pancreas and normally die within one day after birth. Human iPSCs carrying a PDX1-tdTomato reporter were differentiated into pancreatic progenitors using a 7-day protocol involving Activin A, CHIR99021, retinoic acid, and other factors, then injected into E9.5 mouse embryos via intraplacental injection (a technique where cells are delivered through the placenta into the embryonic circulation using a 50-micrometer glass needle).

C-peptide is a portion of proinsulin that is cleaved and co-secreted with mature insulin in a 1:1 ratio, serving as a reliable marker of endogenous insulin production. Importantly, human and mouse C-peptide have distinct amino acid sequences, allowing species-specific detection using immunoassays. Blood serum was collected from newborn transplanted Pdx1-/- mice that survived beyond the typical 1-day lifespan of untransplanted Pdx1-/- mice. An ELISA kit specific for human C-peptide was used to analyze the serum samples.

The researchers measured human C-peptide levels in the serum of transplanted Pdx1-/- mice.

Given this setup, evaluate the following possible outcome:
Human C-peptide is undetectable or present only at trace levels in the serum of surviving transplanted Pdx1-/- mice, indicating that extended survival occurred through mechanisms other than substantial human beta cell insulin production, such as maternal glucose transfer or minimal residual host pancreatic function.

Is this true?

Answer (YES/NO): NO